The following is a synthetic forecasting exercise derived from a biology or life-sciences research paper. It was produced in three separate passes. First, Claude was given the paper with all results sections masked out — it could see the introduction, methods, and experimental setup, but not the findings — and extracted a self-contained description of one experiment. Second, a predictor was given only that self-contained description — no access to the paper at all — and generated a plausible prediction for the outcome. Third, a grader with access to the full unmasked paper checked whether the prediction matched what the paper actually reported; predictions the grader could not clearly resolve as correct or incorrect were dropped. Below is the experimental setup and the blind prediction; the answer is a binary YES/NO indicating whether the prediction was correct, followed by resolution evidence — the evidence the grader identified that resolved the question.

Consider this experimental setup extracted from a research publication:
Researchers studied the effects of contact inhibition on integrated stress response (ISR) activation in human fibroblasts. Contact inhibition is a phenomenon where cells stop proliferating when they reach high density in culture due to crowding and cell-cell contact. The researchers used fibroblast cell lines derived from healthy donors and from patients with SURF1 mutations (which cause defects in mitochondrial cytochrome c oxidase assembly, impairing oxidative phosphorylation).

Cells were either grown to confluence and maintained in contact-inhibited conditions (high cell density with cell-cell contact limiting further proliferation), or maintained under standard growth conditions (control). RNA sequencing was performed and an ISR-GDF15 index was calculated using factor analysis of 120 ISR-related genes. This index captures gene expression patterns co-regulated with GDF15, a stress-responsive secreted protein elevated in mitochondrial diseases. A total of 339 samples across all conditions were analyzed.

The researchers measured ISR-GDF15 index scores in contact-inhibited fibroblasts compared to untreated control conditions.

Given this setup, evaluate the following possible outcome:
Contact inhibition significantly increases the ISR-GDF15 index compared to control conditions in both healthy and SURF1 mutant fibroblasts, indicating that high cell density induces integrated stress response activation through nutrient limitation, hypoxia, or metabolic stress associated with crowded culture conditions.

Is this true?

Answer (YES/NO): YES